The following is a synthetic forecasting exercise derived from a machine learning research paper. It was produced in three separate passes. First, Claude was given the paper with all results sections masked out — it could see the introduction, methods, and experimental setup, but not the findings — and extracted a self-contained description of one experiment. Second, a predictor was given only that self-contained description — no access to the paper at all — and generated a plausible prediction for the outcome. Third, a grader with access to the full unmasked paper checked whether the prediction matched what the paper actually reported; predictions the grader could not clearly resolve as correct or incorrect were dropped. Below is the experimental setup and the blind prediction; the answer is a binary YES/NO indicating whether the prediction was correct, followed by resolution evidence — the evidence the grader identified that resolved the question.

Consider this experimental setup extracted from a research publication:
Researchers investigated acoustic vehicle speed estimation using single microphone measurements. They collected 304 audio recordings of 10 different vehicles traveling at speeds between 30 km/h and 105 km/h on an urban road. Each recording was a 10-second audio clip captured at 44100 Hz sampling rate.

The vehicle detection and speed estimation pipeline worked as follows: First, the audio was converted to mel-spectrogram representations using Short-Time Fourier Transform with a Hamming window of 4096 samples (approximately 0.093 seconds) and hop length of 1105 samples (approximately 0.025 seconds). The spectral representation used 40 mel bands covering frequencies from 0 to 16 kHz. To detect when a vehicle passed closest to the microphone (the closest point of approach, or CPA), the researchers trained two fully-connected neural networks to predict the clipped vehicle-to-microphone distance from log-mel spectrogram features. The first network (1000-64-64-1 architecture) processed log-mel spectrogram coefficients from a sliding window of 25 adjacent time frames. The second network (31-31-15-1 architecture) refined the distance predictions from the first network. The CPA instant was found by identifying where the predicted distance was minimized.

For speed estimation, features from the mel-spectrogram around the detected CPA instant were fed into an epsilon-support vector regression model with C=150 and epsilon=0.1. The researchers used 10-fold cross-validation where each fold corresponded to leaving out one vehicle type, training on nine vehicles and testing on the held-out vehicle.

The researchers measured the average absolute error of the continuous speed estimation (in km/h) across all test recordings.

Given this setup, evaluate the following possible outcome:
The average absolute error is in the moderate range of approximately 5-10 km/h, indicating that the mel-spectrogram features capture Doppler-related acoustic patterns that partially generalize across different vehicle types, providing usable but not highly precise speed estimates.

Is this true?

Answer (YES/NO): YES